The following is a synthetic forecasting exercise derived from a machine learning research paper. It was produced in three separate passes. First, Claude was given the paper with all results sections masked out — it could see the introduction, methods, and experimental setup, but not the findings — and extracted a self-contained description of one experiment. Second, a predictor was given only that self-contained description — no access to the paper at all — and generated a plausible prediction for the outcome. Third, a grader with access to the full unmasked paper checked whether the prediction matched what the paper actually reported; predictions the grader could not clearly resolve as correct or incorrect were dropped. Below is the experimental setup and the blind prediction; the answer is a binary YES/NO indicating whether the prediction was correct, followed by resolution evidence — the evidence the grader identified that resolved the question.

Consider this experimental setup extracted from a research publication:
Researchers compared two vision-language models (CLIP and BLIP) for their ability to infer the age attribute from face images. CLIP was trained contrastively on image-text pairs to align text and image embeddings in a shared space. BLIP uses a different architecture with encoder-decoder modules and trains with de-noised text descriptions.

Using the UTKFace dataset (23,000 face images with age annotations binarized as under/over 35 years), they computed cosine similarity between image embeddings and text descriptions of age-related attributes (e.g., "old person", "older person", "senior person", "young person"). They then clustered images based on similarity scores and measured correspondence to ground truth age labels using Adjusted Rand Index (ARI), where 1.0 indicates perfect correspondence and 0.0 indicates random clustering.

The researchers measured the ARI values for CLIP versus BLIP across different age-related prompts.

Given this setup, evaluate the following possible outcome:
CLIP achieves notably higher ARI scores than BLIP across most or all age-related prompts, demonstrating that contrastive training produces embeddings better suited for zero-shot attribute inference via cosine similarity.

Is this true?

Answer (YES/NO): NO